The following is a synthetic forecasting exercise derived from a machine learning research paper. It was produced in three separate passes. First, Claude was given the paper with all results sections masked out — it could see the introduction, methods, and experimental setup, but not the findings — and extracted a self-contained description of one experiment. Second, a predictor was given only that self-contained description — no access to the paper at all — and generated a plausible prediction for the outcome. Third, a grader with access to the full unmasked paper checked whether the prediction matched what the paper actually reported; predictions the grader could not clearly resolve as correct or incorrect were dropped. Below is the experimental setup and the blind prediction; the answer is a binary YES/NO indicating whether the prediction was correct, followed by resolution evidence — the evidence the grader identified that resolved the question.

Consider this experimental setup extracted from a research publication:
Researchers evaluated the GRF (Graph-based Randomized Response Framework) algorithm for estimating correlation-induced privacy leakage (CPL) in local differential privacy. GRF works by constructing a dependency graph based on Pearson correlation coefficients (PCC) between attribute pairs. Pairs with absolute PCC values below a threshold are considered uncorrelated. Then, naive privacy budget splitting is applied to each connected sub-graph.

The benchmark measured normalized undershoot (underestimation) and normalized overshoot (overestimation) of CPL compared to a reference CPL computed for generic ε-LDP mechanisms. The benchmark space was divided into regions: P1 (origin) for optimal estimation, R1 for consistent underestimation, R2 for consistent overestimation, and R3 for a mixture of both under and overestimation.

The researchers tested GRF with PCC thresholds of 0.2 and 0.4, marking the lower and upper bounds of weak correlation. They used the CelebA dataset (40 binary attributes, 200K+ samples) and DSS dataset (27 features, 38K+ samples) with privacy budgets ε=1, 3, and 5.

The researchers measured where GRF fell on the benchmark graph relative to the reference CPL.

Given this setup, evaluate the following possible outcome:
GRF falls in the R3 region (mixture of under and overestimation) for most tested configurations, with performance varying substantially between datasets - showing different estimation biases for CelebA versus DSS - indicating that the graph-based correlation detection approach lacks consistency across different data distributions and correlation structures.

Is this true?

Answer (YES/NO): NO